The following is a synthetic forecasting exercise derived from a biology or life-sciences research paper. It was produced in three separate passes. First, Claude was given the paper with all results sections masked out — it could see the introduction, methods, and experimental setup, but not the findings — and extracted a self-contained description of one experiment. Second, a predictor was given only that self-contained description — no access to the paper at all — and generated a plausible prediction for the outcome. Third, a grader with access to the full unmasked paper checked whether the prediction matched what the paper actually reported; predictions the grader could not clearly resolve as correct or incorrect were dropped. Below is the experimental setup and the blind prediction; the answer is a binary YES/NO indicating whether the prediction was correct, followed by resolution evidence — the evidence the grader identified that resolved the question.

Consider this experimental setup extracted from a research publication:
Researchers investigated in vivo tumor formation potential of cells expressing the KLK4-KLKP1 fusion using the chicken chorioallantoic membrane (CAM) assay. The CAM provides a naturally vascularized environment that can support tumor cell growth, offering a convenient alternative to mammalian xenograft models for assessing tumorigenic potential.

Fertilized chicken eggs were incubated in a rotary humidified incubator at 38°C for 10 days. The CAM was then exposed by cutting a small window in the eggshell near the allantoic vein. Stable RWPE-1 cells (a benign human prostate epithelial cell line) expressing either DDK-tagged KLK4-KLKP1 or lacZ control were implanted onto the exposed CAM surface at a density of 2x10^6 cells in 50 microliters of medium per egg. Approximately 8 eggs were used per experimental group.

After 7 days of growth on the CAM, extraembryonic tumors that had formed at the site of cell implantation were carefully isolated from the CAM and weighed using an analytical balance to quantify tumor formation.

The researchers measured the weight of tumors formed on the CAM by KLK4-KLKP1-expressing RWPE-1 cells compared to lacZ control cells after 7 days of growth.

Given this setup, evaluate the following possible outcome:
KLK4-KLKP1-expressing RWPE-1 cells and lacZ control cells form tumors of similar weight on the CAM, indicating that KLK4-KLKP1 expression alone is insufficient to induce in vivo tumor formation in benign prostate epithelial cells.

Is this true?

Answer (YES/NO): NO